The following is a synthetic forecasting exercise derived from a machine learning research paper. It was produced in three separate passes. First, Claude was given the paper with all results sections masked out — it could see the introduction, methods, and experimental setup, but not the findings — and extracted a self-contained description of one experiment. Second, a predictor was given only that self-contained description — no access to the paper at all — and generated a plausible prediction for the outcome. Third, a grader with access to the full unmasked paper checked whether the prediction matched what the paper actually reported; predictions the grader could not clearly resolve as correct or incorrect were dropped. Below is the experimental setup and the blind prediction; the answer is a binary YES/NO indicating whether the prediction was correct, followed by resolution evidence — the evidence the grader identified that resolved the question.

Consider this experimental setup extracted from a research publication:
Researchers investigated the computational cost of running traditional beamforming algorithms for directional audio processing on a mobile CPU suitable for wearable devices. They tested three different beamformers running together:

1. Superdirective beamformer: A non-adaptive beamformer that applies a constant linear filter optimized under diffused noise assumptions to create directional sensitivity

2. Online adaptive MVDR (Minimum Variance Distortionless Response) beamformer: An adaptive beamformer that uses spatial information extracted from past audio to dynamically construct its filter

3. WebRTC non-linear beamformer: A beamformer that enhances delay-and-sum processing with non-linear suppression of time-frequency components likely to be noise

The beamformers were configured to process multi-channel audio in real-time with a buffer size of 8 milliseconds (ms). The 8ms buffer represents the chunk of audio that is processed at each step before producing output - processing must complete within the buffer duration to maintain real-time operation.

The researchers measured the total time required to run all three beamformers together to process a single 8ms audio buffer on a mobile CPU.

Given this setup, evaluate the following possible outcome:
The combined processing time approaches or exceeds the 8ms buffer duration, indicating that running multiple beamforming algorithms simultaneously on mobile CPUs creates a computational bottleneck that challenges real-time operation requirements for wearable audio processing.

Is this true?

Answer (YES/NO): NO